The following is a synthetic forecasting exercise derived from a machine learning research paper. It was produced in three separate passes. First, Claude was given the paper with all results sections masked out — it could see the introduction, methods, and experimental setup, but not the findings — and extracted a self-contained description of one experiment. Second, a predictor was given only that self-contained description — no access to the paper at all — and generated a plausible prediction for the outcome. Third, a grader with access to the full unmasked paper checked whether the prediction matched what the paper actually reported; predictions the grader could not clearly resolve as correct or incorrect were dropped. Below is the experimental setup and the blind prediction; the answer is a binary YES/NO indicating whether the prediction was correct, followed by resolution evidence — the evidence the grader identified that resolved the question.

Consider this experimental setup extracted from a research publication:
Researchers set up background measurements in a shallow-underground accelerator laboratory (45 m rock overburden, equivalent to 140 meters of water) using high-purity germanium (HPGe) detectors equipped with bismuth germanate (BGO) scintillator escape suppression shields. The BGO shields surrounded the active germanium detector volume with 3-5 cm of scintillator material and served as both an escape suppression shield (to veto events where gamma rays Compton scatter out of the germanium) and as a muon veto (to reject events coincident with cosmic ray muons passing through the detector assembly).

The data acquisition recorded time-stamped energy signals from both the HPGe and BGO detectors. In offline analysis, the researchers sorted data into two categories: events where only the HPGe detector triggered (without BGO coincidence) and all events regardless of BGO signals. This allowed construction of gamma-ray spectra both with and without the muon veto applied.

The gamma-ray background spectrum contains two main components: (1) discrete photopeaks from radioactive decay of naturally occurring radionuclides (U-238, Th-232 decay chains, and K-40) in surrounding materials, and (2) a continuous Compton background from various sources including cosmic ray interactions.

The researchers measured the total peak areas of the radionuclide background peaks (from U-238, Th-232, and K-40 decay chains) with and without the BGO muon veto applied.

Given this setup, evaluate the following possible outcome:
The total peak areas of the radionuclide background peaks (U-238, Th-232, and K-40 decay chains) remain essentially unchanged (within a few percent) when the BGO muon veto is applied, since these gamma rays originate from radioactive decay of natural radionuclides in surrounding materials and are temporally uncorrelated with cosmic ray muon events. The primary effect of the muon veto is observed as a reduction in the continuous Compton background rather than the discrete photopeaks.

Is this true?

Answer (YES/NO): YES